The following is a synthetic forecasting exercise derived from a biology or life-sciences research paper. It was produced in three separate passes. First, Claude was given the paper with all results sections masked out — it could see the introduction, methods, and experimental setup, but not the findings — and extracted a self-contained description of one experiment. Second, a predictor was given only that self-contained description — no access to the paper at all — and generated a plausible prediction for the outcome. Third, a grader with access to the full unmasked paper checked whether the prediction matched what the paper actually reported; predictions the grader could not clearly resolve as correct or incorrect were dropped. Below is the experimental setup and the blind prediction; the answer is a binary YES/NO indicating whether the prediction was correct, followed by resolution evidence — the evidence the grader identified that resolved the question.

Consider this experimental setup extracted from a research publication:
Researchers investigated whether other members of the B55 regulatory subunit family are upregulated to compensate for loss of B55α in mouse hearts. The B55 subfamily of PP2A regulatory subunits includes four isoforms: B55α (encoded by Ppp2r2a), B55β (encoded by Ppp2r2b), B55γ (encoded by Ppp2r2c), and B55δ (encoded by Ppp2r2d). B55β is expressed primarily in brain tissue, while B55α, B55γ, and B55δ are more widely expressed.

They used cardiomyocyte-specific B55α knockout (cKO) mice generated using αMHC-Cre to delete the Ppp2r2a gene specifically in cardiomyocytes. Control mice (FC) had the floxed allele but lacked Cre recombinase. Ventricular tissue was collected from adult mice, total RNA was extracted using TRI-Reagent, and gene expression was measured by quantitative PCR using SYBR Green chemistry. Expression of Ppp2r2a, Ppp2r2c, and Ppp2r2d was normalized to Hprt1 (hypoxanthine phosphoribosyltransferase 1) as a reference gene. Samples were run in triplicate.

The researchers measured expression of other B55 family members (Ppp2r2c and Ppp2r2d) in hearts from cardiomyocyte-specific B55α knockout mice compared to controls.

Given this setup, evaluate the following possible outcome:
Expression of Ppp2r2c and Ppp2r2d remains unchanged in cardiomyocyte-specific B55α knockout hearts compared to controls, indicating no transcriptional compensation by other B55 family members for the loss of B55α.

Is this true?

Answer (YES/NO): YES